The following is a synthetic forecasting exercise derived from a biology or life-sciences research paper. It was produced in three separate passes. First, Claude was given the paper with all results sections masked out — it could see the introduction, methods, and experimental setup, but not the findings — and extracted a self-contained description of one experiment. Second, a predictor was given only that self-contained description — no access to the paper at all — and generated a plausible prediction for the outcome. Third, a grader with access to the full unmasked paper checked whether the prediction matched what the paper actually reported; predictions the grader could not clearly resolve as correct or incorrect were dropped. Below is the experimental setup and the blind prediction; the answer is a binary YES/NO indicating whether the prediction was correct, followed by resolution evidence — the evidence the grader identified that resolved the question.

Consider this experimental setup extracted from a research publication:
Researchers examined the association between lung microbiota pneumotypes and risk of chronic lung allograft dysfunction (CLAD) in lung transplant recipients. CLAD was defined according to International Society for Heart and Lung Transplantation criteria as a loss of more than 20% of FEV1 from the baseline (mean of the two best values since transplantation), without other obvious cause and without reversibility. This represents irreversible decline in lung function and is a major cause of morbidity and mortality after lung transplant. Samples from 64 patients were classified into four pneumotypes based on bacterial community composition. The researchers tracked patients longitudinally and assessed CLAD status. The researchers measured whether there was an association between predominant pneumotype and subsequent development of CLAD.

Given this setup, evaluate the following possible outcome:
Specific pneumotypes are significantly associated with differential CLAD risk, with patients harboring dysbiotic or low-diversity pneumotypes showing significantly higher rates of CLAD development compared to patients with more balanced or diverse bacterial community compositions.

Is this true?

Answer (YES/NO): NO